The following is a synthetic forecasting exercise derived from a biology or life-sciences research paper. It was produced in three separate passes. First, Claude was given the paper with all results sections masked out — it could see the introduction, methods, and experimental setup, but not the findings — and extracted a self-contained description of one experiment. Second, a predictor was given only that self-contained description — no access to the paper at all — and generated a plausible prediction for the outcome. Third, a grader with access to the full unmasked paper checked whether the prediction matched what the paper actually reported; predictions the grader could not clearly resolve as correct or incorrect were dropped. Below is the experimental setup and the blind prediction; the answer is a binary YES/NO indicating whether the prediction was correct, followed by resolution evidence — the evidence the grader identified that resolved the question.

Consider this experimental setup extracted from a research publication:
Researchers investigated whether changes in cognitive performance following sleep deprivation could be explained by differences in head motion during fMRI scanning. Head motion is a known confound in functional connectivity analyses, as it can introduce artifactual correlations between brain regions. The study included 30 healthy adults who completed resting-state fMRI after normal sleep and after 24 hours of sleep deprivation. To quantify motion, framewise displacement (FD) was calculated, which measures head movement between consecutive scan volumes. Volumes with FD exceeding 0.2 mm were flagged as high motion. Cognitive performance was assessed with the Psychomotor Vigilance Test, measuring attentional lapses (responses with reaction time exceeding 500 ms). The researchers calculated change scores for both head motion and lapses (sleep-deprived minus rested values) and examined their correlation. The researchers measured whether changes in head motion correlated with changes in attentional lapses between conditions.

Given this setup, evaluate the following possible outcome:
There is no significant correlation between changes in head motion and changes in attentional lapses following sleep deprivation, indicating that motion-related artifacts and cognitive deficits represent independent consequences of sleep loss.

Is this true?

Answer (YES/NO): YES